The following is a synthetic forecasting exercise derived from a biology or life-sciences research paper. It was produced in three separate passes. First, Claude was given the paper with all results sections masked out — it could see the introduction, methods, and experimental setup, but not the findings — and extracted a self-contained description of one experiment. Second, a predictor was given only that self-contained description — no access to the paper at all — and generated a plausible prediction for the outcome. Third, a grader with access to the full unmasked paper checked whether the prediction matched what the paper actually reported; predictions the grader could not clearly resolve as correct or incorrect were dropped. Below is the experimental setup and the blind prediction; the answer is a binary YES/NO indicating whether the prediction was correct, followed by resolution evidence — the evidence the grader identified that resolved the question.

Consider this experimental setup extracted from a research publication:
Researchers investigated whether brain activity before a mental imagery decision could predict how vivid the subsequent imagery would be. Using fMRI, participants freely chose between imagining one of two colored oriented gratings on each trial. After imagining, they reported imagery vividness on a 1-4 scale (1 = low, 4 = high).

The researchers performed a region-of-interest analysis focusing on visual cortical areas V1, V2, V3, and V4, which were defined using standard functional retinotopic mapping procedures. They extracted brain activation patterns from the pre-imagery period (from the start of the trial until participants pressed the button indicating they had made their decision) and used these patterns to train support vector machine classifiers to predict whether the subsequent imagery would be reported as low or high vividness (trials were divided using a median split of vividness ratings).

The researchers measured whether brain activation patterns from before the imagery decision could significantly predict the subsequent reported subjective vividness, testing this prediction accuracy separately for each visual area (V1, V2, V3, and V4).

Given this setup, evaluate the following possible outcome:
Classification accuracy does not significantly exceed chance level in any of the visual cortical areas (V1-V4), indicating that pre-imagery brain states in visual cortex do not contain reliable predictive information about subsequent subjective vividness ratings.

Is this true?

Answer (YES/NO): NO